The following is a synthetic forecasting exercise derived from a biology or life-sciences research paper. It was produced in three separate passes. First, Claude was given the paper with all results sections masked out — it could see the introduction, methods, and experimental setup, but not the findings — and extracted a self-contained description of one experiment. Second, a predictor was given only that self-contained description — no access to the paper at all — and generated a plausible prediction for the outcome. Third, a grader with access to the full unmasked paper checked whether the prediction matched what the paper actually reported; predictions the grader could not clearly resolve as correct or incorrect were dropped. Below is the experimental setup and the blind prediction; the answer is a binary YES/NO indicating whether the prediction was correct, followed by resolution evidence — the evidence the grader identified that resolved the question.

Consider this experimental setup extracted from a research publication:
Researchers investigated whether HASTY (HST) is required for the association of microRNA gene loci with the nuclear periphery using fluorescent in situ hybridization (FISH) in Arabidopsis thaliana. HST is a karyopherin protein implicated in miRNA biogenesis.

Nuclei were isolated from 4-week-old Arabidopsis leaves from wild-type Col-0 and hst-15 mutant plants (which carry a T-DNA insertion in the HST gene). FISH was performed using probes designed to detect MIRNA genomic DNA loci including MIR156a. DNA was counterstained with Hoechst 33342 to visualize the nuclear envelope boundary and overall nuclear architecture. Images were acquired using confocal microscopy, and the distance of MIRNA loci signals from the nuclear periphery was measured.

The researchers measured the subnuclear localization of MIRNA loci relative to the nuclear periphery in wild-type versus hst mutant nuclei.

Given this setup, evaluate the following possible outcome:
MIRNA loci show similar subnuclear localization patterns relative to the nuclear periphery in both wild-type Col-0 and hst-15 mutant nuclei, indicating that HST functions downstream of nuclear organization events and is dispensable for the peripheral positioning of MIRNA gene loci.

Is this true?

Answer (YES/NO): NO